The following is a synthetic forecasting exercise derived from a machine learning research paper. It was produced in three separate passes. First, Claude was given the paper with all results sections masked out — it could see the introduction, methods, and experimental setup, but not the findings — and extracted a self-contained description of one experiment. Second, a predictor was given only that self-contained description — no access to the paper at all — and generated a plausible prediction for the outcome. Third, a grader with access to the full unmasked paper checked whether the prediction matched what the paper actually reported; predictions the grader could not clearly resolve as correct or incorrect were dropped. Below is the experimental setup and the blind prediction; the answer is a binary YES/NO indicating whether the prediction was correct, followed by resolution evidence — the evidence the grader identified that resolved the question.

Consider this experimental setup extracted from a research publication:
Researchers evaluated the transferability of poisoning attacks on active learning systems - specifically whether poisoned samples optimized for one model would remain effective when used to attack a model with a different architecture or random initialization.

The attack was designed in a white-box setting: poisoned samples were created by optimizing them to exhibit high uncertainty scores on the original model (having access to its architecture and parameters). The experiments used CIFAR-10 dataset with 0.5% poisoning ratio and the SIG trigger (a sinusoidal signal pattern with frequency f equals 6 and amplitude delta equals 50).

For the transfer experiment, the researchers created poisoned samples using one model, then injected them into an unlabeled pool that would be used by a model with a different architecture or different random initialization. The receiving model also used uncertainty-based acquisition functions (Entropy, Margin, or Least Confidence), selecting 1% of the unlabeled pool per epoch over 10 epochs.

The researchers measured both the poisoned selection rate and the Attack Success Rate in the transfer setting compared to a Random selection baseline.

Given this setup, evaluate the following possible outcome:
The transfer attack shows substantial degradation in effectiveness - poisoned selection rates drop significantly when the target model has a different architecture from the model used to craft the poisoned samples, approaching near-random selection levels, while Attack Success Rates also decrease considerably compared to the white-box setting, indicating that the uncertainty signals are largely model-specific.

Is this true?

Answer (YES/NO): YES